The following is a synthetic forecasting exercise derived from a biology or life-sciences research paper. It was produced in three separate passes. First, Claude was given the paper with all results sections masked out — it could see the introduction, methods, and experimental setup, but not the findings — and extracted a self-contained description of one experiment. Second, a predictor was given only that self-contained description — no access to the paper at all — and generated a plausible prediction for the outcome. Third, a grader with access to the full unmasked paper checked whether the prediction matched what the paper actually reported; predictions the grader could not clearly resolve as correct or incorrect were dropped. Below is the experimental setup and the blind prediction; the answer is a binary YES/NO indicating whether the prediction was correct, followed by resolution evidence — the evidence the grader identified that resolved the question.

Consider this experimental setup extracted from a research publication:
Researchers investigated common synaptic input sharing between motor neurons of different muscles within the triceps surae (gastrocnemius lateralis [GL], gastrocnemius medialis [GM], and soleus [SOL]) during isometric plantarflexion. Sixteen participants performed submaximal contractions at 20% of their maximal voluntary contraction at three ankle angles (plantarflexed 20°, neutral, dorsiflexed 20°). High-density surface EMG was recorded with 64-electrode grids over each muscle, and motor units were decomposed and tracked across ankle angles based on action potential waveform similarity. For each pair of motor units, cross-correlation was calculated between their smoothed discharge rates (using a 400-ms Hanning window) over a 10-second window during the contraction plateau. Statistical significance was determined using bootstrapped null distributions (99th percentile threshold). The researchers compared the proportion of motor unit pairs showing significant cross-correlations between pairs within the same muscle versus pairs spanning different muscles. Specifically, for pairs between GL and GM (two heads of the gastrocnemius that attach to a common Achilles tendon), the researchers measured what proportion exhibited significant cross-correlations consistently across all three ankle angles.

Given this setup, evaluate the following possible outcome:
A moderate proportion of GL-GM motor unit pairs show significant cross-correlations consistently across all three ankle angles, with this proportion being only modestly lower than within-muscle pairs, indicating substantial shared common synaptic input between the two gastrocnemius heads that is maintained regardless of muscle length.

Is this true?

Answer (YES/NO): NO